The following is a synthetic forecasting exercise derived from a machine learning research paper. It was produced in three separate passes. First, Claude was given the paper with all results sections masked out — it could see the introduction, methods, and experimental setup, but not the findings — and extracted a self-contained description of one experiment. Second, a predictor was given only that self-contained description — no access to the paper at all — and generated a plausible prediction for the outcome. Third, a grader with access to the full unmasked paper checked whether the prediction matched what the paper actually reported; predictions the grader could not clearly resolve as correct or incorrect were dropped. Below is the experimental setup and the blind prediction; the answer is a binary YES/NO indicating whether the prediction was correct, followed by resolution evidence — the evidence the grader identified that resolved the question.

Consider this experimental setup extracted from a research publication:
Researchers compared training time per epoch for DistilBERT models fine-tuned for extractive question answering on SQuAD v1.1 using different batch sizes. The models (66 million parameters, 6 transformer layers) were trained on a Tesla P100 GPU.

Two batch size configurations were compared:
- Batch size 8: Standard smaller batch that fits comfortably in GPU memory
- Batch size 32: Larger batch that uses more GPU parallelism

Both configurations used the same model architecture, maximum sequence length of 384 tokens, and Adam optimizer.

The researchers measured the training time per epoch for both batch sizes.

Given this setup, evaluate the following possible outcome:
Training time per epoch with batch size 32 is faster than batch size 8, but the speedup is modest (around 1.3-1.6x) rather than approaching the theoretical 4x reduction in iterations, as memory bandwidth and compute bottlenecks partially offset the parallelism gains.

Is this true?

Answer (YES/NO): NO